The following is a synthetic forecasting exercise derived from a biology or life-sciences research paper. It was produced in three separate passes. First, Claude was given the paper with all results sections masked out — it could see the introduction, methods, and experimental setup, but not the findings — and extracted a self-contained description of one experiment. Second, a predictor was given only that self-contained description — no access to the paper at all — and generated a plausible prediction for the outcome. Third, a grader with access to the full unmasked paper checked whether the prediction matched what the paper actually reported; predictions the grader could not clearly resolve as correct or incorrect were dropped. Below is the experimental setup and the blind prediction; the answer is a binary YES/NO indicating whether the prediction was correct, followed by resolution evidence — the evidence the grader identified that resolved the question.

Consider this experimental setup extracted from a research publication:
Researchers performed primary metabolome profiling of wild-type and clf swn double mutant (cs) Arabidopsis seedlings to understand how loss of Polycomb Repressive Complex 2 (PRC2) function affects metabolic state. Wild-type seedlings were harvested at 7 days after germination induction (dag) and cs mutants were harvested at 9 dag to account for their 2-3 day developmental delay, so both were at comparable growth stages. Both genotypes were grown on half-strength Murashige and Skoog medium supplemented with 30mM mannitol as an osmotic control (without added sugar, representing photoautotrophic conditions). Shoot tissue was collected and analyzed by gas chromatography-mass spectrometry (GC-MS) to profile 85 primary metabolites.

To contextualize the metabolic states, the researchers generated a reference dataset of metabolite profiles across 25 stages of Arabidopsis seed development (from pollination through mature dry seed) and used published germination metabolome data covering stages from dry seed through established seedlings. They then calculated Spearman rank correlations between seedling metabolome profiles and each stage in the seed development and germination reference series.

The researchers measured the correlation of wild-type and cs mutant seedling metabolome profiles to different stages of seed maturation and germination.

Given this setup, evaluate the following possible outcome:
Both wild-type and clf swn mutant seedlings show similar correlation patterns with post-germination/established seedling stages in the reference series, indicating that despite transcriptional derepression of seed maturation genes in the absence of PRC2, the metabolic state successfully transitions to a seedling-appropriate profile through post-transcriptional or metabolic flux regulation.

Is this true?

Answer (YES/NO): NO